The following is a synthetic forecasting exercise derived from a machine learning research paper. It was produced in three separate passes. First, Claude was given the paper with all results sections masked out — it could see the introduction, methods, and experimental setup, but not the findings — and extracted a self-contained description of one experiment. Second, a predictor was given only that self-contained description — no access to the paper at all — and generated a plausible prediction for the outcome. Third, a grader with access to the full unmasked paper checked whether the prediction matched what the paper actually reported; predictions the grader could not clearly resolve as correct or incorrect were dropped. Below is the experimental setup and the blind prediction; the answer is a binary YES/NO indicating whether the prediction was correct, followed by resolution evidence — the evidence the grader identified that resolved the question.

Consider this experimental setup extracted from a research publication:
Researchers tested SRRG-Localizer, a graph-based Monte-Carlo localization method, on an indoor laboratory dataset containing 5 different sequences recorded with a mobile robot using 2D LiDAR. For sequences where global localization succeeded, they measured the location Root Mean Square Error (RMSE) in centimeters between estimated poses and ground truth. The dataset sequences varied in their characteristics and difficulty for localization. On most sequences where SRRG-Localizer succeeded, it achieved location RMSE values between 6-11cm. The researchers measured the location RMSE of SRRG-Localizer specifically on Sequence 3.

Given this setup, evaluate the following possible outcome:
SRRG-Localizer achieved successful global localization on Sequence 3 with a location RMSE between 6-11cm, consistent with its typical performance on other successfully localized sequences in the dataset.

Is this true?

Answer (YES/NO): NO